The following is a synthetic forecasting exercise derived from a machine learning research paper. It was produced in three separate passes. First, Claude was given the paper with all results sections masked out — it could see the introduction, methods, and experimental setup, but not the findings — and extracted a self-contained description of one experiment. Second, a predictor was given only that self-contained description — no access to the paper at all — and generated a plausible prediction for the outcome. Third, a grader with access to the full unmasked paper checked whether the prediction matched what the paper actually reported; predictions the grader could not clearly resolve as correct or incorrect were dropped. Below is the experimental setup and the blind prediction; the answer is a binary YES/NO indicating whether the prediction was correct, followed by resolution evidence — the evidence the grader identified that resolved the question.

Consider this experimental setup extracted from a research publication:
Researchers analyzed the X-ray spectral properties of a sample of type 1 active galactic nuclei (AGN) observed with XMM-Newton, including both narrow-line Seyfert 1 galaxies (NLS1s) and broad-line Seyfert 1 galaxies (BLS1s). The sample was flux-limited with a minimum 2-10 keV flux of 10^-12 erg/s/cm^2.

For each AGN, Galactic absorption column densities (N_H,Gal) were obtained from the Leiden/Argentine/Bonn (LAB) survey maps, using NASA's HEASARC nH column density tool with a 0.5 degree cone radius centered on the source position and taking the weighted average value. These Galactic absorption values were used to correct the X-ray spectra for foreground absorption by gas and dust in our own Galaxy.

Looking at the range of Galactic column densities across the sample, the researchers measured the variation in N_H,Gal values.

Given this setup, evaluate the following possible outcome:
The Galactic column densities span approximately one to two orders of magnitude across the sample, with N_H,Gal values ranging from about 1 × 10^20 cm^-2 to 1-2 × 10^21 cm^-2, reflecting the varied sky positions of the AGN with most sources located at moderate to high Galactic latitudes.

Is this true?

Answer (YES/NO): NO